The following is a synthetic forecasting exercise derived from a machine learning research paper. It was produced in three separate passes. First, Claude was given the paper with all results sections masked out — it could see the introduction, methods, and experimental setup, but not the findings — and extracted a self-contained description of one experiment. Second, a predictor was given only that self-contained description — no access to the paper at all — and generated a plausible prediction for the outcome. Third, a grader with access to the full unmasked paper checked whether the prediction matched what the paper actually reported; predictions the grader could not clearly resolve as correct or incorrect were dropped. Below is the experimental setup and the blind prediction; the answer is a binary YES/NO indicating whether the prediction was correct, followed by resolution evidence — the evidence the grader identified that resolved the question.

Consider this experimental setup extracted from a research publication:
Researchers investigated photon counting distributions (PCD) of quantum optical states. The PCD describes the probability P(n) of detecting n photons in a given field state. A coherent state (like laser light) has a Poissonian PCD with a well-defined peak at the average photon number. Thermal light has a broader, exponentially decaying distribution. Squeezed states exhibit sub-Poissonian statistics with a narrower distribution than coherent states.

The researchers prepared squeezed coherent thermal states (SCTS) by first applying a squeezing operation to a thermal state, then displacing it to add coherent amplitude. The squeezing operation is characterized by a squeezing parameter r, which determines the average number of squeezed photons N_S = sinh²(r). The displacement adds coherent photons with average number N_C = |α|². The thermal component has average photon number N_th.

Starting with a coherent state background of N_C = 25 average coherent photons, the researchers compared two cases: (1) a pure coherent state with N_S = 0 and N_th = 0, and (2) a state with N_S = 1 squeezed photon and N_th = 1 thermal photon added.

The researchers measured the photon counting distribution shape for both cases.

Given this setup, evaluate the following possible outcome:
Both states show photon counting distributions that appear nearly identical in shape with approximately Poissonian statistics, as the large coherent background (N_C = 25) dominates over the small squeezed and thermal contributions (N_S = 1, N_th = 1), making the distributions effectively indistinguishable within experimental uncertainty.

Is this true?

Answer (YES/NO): NO